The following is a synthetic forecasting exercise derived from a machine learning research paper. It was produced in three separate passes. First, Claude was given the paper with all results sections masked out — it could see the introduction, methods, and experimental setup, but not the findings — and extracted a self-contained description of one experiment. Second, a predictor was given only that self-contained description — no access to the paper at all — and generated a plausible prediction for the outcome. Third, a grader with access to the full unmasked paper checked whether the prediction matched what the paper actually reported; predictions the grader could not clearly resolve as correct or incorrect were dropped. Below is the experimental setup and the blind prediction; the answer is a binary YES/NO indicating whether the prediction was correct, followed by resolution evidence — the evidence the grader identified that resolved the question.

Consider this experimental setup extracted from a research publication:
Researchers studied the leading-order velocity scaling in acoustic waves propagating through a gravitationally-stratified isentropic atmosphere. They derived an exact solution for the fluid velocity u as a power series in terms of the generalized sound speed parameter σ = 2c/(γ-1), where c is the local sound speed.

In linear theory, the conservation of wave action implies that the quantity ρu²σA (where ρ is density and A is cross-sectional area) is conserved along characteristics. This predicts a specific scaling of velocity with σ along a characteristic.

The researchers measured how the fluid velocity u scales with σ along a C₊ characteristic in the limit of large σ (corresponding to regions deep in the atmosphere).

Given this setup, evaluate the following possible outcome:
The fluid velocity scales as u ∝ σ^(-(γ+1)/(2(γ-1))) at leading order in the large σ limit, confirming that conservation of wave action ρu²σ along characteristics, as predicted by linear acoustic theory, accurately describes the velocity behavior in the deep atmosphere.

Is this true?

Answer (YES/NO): YES